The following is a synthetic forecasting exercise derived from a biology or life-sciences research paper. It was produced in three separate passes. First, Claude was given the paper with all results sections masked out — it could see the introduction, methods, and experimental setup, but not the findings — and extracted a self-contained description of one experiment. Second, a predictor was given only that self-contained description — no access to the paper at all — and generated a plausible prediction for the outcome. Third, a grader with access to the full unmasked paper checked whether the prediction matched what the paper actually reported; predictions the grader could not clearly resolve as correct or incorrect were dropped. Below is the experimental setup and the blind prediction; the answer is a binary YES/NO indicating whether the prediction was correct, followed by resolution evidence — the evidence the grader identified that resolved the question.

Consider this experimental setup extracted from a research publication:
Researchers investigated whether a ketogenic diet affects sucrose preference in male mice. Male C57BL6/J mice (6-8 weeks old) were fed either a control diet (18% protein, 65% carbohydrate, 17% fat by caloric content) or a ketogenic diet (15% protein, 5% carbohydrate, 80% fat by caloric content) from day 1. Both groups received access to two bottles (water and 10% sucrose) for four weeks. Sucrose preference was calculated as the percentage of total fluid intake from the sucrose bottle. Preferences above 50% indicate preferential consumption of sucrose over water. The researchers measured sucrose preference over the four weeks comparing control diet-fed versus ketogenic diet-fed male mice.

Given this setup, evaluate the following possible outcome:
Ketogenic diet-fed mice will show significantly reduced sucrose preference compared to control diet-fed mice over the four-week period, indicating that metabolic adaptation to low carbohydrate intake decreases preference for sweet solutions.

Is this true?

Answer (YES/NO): NO